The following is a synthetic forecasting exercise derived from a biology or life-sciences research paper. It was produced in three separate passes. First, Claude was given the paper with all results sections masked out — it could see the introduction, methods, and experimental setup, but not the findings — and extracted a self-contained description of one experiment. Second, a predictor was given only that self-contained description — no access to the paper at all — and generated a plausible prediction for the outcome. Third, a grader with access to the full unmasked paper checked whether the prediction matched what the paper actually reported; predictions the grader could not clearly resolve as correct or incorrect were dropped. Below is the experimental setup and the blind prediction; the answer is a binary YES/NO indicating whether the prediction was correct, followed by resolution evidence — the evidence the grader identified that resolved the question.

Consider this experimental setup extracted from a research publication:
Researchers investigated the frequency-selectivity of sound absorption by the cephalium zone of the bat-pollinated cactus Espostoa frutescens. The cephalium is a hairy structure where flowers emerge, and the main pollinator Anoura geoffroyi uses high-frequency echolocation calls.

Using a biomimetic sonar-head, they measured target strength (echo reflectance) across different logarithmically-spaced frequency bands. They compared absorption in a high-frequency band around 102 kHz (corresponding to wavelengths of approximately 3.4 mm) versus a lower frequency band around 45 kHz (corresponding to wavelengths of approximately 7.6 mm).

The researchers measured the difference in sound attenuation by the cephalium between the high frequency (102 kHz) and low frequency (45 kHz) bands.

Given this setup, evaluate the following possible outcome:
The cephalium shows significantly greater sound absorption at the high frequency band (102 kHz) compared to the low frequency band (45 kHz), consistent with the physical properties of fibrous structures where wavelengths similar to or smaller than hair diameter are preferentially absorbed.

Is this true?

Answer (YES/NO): NO